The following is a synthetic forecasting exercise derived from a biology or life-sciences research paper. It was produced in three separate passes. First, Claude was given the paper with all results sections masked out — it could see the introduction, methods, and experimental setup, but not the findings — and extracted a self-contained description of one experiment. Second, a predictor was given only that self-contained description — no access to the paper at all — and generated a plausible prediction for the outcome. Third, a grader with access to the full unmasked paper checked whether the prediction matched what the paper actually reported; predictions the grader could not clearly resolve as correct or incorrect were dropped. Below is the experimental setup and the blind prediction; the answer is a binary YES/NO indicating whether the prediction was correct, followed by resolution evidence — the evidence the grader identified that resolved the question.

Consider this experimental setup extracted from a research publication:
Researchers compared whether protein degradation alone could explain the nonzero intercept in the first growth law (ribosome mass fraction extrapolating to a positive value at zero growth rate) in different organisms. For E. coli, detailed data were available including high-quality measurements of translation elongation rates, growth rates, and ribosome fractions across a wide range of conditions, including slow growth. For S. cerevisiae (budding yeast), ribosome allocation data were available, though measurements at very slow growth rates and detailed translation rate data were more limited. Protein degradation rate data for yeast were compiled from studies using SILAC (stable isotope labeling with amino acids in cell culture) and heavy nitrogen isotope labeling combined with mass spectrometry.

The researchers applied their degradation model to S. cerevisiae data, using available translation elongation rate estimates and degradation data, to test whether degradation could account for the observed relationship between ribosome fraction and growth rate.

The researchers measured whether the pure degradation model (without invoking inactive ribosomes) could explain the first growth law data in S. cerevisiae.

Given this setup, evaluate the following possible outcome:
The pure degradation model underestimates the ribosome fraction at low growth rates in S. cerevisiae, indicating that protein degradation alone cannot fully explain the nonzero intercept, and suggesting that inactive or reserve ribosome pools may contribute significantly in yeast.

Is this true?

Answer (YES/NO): NO